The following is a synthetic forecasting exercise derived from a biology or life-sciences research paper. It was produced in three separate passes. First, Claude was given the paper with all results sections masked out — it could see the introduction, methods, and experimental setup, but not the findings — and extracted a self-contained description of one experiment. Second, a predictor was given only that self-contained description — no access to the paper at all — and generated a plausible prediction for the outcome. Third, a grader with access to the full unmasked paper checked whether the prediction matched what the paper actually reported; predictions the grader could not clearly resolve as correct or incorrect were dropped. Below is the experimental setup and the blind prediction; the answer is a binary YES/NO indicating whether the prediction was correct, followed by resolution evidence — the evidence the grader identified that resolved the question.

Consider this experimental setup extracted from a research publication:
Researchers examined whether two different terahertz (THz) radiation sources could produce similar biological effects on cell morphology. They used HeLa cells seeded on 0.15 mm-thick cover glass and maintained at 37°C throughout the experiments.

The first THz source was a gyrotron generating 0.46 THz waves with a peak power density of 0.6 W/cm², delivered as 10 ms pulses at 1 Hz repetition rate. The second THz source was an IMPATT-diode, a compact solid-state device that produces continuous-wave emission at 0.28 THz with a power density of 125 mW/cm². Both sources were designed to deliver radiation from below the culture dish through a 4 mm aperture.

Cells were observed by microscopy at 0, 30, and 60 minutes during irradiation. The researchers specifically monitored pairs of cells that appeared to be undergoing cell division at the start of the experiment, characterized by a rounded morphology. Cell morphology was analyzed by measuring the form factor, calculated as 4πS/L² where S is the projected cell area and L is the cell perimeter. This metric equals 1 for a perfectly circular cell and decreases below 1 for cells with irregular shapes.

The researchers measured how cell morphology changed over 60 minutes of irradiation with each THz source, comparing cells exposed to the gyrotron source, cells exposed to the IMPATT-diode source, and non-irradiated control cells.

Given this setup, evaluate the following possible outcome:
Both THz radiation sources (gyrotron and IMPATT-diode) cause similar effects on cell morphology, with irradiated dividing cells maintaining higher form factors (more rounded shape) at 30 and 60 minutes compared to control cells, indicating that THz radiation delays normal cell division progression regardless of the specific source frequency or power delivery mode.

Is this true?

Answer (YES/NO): NO